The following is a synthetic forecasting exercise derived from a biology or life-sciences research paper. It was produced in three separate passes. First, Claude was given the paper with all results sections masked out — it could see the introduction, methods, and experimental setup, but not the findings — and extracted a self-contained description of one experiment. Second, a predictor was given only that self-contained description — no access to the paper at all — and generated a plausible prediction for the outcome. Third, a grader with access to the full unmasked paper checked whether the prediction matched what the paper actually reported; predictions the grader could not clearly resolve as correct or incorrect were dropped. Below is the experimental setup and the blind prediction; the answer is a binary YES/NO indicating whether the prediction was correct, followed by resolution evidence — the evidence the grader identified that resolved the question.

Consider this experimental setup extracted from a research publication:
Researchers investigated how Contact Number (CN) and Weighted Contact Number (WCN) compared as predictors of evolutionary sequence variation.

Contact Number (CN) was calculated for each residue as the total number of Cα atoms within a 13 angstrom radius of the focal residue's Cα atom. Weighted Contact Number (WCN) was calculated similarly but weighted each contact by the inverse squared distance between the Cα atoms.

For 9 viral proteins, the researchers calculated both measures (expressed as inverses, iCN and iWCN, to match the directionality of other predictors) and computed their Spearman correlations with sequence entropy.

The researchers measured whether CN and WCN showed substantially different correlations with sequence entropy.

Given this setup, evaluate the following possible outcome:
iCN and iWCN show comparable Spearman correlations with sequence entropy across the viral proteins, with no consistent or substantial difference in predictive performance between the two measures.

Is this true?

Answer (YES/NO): YES